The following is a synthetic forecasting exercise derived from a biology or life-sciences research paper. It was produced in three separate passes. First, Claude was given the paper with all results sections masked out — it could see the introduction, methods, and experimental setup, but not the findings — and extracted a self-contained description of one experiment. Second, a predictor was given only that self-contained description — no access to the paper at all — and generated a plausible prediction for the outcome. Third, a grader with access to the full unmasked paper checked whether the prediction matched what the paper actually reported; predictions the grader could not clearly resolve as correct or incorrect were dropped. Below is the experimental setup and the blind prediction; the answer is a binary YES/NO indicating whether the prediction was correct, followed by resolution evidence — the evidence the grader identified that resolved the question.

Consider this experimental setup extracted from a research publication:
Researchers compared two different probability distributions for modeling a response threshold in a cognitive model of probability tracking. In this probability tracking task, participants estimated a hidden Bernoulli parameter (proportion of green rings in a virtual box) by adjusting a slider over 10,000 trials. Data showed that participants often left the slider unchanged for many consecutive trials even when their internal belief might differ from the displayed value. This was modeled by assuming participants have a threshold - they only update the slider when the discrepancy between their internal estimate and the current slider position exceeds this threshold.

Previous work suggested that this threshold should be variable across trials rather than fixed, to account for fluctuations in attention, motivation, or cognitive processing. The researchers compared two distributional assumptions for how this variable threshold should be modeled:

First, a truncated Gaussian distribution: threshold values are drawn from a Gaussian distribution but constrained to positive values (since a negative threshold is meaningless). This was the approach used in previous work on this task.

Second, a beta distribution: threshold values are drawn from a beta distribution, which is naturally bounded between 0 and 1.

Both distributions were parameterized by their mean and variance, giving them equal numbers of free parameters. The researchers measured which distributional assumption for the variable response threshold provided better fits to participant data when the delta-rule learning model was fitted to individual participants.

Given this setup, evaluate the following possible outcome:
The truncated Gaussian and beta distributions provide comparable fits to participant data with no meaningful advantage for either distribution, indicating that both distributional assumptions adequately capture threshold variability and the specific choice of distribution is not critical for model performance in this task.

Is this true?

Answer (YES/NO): NO